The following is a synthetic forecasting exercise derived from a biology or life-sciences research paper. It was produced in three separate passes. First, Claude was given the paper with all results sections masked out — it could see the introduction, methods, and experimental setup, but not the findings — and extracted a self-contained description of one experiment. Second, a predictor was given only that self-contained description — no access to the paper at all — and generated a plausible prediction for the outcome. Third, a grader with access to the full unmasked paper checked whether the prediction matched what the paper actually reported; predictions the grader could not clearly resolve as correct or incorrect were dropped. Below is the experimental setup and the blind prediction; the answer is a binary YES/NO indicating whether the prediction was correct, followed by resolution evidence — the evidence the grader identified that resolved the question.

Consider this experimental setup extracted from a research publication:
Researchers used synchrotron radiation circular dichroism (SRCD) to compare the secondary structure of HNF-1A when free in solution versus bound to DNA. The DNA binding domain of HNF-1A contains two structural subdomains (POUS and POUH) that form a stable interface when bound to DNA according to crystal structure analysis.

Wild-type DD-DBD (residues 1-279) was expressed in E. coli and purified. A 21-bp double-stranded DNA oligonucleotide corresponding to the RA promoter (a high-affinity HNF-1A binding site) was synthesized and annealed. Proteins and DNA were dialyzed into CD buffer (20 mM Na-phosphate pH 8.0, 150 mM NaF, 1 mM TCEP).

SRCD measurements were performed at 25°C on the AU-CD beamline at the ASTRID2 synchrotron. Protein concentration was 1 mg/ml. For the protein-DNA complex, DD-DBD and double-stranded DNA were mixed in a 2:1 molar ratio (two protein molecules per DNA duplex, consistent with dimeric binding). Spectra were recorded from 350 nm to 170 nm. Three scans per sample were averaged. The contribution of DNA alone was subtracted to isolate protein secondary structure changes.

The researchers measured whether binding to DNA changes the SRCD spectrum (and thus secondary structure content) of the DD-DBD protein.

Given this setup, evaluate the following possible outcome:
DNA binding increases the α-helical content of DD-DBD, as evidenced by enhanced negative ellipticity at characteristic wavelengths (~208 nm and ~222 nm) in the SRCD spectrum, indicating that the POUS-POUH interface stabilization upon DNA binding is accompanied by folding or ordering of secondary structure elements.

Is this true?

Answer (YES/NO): NO